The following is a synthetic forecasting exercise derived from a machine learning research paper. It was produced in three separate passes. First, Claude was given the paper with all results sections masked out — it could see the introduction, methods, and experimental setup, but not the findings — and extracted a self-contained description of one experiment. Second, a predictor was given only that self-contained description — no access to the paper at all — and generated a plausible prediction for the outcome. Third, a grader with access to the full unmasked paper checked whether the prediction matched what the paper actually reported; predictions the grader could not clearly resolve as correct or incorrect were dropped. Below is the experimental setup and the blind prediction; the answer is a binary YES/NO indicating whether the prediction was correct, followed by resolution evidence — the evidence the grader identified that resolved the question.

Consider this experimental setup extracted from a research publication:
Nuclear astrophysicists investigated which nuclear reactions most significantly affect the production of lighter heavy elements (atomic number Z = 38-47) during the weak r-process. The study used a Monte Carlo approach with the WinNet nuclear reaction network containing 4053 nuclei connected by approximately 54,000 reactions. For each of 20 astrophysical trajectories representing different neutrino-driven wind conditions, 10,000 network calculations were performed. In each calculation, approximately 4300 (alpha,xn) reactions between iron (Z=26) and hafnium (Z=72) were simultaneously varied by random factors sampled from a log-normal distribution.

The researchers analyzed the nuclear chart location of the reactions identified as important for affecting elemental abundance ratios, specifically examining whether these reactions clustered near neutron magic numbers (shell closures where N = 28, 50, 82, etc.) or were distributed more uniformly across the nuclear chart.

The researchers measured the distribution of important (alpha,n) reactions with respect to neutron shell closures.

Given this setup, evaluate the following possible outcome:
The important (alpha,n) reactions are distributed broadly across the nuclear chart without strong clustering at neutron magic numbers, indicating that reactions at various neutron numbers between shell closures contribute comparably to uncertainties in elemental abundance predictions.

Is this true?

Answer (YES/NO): NO